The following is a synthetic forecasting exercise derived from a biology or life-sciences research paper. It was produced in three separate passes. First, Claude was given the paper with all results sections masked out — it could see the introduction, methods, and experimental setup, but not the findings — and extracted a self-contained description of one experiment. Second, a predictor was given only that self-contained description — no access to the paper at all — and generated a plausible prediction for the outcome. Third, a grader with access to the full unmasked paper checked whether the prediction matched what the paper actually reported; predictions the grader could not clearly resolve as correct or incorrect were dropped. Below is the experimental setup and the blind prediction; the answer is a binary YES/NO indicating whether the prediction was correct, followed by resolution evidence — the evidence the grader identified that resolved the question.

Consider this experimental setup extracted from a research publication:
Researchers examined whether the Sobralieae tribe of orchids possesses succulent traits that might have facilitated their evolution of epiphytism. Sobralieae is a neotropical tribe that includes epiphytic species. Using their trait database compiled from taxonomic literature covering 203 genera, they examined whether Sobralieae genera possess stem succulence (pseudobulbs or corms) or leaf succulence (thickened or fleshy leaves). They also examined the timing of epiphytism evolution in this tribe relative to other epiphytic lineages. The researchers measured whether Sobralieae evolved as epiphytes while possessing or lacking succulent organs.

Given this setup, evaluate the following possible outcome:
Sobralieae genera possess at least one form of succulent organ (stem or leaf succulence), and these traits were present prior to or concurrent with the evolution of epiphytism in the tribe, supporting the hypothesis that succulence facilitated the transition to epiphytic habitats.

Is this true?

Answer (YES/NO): NO